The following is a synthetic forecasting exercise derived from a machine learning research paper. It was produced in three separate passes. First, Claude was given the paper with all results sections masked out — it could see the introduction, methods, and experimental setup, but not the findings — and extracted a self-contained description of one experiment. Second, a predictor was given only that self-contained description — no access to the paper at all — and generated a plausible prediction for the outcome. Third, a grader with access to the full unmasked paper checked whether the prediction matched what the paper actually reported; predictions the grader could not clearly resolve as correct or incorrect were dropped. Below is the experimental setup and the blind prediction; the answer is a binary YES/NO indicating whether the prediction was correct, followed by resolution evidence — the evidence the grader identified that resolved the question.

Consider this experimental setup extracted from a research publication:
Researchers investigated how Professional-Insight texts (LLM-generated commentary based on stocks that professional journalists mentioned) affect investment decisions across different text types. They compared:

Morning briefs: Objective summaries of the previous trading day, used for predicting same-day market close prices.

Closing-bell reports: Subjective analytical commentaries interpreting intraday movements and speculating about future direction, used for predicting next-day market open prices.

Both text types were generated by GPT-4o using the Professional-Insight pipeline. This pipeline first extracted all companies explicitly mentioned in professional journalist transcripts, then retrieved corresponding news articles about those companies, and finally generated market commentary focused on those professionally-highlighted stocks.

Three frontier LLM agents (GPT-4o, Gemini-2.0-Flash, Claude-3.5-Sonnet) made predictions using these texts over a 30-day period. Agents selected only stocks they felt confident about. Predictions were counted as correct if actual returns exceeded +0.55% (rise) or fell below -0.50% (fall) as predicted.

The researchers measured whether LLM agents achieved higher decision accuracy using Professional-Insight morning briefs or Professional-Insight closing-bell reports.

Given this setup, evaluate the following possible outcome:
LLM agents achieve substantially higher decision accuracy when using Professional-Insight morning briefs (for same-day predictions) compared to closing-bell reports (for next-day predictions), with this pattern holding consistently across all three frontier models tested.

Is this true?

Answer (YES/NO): NO